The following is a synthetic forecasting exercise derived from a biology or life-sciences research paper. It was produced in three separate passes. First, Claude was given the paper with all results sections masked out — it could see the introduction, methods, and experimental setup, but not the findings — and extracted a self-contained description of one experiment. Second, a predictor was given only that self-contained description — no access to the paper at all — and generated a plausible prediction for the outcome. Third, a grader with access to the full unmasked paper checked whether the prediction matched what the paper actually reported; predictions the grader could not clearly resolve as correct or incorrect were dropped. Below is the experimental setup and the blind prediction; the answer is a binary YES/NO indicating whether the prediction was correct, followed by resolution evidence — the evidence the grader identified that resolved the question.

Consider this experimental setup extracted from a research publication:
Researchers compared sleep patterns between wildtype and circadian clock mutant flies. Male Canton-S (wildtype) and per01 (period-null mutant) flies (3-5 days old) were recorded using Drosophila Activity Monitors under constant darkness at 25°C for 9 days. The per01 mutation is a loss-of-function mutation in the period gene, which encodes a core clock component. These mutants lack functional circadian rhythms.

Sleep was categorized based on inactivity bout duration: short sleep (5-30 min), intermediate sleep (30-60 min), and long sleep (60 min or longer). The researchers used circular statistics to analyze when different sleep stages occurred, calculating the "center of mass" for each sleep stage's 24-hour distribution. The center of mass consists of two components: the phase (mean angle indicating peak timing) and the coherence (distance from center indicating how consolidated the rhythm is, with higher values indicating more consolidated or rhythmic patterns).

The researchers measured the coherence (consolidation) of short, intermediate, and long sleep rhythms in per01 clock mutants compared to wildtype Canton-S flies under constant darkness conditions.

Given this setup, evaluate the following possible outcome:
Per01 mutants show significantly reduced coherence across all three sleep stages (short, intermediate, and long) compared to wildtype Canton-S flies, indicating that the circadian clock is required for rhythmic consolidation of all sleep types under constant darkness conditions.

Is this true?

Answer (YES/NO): NO